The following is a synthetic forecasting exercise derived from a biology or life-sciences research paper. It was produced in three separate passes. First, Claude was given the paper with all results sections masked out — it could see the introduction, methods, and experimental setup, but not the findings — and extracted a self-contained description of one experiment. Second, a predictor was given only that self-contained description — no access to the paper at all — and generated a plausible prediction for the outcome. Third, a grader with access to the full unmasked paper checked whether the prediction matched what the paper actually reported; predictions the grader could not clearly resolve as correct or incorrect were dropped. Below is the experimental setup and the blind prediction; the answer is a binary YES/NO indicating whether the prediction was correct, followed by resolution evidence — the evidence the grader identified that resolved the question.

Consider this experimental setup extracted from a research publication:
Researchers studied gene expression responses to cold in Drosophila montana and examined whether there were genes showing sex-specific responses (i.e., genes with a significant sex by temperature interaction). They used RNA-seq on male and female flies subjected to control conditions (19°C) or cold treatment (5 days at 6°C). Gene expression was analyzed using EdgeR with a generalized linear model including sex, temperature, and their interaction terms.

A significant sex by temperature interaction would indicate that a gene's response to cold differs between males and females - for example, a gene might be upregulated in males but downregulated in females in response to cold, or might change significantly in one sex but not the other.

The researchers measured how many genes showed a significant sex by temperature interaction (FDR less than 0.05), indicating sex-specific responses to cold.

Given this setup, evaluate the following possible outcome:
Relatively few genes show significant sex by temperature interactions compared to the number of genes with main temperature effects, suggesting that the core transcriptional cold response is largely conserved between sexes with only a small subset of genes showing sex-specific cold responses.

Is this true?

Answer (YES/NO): YES